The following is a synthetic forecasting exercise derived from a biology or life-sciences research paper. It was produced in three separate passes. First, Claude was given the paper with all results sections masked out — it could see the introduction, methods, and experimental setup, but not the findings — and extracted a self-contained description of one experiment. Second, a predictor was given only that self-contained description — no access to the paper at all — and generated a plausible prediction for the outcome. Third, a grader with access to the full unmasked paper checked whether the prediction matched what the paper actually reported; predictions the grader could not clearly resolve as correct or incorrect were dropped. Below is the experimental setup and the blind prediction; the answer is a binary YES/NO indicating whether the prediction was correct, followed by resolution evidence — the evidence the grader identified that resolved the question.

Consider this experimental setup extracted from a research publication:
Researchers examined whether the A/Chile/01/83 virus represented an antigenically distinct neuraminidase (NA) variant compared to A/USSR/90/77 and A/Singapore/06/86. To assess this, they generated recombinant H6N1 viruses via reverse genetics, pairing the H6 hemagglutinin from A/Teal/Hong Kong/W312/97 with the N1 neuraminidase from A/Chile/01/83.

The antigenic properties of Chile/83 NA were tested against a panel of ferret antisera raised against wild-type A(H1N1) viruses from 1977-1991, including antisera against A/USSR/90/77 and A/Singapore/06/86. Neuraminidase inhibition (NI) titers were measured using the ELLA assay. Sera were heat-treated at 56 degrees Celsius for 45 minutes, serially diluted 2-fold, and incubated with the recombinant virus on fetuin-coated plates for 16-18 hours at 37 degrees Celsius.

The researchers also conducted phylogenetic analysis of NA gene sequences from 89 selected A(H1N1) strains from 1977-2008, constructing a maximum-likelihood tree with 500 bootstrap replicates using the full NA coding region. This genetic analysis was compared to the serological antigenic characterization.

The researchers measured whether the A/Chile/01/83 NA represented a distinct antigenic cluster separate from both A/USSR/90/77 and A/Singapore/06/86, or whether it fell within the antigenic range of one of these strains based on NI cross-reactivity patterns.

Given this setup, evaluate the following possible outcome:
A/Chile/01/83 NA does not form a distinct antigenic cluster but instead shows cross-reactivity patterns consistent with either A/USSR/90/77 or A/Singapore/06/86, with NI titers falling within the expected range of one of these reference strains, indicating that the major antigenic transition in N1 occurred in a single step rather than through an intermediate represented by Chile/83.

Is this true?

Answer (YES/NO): YES